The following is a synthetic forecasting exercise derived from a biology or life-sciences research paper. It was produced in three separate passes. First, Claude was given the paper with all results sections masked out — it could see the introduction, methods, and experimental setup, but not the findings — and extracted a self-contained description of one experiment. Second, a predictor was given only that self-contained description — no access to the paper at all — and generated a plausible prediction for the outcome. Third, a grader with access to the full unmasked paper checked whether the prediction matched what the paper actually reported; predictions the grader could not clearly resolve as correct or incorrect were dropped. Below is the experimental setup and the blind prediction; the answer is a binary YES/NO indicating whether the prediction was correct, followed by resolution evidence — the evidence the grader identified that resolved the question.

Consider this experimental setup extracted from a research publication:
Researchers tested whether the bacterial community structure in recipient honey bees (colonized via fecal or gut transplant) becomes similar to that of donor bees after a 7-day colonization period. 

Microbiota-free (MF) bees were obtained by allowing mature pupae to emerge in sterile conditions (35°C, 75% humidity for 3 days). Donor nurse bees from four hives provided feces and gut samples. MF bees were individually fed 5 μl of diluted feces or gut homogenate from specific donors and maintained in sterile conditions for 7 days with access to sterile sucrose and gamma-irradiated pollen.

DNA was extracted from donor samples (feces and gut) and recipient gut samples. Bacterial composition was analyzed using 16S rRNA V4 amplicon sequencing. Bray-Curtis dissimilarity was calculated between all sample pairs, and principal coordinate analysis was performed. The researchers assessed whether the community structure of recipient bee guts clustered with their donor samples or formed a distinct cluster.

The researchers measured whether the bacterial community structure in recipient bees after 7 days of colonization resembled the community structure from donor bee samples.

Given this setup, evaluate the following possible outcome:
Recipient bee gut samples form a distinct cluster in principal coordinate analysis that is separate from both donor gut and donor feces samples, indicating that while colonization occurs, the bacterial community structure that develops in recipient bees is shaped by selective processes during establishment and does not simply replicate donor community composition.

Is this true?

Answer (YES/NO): YES